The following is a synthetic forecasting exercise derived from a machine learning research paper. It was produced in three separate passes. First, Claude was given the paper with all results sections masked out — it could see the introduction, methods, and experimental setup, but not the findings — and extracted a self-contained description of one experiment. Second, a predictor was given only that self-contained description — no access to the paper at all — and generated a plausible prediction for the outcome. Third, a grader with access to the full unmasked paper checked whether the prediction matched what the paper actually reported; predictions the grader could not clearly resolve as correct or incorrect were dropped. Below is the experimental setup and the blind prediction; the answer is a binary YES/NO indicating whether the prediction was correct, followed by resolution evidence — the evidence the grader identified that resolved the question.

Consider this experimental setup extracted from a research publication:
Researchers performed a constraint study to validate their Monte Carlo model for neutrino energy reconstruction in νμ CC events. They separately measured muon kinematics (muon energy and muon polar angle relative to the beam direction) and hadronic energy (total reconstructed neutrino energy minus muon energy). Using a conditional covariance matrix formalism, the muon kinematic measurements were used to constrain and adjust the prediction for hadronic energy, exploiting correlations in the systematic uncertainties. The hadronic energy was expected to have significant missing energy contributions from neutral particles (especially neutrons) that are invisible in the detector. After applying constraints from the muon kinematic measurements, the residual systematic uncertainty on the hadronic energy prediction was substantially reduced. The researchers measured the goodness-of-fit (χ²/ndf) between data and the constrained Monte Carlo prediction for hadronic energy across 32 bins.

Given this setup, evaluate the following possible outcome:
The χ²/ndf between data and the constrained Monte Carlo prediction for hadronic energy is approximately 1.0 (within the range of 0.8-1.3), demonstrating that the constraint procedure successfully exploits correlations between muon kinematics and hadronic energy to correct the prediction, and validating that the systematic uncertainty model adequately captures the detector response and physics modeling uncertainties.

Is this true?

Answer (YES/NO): NO